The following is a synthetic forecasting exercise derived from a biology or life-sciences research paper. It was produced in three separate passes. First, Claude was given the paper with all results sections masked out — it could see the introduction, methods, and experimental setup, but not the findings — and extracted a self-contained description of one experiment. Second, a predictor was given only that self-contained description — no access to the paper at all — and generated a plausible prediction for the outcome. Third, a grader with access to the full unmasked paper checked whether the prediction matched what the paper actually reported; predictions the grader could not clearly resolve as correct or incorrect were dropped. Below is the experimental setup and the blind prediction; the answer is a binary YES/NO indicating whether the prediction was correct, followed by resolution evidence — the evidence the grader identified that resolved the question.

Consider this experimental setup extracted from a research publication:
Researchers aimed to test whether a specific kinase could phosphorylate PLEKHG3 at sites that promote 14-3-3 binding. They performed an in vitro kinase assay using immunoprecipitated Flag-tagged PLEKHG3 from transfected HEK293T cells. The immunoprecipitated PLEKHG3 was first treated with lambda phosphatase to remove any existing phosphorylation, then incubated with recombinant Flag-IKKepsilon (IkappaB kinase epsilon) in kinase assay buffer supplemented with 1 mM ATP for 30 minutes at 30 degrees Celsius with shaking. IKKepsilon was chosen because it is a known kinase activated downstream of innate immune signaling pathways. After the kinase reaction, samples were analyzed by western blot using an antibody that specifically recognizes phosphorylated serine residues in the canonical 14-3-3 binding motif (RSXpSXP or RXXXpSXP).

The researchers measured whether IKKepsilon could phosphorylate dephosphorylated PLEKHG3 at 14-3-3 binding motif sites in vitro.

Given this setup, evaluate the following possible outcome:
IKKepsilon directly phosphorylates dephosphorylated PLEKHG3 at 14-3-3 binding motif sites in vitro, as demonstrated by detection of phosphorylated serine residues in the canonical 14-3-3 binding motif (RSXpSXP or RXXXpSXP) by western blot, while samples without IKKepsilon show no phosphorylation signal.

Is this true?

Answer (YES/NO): YES